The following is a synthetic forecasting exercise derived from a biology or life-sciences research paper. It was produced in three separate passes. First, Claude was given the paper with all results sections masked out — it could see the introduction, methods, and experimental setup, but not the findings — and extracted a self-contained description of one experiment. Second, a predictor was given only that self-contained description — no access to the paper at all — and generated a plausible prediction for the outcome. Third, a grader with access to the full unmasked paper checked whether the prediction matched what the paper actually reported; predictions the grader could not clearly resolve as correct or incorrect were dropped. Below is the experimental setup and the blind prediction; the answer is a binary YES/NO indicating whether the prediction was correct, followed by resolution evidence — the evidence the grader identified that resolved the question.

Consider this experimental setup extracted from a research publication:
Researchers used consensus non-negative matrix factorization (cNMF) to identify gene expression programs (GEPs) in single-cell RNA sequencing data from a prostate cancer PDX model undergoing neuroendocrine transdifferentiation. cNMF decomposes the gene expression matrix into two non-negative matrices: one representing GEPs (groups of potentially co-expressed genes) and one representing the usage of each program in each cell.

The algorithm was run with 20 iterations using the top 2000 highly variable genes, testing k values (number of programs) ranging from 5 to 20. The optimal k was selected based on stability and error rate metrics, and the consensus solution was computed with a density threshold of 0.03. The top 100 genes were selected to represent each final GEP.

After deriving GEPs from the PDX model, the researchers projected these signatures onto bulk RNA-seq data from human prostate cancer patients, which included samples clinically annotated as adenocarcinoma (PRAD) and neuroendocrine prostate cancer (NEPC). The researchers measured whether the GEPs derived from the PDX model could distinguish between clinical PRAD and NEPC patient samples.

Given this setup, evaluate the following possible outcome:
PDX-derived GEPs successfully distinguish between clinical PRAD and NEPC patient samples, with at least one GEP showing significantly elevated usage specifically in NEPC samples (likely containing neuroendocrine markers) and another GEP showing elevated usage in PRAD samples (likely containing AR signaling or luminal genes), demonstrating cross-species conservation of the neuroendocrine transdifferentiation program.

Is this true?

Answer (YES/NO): YES